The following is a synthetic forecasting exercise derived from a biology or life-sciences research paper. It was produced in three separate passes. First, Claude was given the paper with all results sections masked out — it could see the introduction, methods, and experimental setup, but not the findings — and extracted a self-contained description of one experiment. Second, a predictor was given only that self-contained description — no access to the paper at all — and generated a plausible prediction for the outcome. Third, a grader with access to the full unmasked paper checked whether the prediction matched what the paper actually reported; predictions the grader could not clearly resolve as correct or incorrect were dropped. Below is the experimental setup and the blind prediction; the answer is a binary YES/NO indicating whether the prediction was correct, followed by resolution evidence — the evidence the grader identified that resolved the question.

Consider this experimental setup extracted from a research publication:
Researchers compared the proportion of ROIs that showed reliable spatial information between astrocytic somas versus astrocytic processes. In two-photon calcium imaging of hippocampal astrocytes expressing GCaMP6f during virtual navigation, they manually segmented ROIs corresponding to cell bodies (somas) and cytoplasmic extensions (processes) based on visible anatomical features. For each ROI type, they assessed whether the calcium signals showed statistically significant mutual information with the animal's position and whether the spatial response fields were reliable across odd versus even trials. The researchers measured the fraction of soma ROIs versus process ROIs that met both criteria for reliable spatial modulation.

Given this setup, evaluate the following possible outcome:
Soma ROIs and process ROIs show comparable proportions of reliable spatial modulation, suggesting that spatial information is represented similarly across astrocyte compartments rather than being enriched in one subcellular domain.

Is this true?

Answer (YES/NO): YES